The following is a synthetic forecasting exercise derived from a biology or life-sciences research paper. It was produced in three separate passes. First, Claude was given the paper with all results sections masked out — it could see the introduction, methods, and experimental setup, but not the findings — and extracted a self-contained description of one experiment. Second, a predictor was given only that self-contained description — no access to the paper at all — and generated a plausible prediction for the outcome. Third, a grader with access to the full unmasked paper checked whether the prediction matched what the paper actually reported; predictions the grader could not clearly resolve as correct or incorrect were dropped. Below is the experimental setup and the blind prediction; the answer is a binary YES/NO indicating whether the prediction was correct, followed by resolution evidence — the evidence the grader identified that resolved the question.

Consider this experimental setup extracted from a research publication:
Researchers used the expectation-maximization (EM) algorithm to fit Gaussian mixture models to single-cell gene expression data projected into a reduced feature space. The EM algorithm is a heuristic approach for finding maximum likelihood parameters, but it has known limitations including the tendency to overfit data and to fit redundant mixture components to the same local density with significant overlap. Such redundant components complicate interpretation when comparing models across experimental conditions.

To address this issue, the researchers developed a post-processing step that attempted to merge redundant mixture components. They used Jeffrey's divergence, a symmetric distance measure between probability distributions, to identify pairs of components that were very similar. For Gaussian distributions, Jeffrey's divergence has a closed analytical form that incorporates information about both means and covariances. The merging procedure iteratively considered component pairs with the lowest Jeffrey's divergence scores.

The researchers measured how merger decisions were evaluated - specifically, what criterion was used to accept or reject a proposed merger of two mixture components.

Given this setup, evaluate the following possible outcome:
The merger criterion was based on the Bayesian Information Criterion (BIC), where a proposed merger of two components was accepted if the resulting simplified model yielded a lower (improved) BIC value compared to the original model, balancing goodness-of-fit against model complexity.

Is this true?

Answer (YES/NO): NO